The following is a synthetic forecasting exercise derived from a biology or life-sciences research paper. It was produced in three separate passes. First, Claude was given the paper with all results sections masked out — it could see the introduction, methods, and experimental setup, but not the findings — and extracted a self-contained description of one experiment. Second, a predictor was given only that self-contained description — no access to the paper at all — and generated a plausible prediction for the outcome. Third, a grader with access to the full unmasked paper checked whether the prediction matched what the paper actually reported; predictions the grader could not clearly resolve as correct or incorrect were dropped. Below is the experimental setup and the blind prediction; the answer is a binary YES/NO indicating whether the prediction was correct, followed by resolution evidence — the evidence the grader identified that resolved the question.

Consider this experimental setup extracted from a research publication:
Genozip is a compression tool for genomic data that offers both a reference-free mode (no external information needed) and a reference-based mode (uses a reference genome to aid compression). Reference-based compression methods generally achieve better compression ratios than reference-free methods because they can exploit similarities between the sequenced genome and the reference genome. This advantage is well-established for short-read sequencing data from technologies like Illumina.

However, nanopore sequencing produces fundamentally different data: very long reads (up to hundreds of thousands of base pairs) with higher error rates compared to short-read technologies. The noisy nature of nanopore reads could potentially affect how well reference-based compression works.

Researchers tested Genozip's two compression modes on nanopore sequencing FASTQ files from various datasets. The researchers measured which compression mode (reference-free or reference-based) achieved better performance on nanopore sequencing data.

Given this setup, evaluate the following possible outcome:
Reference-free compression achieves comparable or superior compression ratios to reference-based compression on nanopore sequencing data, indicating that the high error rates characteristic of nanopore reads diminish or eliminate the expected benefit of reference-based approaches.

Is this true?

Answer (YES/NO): YES